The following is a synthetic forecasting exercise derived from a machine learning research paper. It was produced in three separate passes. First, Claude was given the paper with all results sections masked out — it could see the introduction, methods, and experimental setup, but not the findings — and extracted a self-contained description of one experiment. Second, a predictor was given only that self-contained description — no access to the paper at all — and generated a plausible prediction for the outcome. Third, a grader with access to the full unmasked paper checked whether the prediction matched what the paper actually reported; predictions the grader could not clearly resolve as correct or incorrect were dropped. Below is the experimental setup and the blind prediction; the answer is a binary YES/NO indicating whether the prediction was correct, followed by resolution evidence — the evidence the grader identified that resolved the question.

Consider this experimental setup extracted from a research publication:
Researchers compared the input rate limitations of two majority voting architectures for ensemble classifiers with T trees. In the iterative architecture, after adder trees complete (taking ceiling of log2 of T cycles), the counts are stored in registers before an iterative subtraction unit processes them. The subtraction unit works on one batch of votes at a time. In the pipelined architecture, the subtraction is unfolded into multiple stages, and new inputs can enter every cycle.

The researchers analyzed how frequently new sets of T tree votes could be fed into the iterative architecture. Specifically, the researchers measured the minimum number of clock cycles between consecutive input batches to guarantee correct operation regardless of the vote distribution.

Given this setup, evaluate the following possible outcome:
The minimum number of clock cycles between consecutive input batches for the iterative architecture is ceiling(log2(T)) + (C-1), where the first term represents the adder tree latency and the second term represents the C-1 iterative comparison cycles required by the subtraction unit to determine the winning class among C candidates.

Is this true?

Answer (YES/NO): NO